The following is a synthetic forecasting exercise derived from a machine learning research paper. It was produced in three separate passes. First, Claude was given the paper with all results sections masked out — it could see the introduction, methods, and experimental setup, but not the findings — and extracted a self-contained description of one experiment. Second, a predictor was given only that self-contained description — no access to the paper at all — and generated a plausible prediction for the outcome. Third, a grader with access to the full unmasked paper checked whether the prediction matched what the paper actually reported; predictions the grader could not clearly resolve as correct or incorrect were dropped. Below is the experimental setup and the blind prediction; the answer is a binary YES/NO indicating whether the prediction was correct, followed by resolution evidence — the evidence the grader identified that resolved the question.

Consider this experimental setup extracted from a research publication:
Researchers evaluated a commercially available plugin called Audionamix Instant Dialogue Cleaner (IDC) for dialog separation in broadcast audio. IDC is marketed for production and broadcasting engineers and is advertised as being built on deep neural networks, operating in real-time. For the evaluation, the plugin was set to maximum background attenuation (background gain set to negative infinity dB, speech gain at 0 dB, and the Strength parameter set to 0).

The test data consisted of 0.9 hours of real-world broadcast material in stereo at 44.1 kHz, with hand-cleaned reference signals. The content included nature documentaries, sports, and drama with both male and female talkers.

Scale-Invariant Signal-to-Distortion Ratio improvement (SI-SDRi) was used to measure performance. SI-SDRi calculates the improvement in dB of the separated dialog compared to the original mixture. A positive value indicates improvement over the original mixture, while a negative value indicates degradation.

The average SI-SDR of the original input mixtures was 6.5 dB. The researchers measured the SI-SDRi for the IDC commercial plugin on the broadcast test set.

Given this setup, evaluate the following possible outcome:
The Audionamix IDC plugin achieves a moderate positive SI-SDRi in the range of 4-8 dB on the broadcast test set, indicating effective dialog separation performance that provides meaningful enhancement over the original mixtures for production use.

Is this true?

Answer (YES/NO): NO